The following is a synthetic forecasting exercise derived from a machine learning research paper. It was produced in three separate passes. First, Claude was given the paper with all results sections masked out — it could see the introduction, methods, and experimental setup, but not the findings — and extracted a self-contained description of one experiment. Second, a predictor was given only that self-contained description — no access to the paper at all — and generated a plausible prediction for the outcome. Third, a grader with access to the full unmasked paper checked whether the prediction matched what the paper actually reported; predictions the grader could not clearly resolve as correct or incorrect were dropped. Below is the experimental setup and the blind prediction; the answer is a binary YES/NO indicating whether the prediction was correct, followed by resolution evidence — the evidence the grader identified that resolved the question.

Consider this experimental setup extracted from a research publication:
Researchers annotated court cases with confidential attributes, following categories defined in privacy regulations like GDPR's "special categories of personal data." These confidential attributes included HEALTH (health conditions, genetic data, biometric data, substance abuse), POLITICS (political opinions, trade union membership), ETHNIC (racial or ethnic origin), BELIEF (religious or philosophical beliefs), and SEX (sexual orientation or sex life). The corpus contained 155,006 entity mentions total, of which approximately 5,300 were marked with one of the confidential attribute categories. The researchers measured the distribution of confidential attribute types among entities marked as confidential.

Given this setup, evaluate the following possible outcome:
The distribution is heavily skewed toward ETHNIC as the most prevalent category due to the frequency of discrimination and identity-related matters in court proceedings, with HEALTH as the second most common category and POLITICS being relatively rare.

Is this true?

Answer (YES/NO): NO